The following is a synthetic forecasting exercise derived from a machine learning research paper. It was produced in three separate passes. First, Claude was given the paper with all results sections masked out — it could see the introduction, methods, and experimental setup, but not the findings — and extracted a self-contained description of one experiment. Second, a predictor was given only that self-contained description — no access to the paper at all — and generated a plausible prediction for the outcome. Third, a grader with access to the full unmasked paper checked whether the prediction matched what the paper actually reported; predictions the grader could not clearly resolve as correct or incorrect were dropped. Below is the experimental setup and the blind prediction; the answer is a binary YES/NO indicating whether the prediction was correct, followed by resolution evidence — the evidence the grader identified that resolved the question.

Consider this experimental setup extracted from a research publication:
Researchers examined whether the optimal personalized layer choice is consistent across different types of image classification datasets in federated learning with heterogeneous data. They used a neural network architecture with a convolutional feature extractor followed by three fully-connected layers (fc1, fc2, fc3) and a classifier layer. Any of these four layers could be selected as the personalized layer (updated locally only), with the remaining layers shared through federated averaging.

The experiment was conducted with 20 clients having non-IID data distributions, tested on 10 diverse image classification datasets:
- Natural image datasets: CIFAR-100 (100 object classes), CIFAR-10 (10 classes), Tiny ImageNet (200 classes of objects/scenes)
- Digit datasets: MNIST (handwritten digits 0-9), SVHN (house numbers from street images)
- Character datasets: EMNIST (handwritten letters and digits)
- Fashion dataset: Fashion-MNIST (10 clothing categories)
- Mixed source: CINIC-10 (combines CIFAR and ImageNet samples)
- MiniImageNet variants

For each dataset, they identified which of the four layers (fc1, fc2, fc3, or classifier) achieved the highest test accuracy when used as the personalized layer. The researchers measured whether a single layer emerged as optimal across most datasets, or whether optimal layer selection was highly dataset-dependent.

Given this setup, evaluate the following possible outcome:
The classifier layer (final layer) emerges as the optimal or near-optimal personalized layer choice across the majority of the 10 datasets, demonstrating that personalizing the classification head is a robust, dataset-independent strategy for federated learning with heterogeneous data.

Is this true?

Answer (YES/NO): NO